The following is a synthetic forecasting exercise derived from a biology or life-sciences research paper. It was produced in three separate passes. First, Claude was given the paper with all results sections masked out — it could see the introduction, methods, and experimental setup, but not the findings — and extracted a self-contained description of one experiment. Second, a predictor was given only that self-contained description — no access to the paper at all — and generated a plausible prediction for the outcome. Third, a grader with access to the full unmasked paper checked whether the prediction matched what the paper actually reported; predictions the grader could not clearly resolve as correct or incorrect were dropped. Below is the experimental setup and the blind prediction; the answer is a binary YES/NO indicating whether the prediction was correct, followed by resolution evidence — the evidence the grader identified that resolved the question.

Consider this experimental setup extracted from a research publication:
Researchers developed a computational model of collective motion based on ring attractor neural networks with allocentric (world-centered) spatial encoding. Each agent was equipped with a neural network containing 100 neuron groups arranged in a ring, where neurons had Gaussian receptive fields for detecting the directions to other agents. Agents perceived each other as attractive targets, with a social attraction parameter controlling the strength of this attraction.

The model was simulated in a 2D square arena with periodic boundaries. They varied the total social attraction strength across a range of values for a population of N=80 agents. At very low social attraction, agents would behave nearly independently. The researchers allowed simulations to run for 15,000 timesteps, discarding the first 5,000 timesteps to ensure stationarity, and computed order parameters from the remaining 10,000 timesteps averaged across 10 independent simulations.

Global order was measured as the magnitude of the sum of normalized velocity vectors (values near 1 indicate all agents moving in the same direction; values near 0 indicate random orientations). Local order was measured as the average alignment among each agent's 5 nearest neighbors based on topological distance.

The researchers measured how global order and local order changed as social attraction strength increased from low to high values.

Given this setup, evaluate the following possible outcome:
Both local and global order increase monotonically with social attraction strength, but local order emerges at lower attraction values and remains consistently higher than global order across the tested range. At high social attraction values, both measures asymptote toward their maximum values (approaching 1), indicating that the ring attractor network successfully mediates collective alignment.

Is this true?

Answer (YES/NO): NO